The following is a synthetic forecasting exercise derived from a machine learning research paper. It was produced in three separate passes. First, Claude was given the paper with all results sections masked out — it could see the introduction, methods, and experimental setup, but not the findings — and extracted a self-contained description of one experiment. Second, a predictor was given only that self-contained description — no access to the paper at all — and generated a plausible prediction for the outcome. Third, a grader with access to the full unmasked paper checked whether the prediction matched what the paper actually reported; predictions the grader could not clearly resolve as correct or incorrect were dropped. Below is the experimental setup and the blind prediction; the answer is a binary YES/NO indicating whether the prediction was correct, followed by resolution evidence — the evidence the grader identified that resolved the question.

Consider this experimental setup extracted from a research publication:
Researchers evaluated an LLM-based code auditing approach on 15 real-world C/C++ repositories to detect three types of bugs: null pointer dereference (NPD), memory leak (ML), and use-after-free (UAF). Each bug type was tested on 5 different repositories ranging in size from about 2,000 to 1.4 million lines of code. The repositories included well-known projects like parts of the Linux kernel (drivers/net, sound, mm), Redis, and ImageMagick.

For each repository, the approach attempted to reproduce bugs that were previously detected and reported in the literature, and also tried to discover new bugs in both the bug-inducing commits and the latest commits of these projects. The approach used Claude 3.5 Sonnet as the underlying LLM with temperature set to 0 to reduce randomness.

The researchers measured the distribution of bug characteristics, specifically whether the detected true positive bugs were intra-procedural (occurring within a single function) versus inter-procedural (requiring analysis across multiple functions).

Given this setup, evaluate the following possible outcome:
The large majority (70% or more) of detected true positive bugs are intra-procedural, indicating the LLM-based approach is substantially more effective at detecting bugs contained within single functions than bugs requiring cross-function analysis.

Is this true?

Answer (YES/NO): NO